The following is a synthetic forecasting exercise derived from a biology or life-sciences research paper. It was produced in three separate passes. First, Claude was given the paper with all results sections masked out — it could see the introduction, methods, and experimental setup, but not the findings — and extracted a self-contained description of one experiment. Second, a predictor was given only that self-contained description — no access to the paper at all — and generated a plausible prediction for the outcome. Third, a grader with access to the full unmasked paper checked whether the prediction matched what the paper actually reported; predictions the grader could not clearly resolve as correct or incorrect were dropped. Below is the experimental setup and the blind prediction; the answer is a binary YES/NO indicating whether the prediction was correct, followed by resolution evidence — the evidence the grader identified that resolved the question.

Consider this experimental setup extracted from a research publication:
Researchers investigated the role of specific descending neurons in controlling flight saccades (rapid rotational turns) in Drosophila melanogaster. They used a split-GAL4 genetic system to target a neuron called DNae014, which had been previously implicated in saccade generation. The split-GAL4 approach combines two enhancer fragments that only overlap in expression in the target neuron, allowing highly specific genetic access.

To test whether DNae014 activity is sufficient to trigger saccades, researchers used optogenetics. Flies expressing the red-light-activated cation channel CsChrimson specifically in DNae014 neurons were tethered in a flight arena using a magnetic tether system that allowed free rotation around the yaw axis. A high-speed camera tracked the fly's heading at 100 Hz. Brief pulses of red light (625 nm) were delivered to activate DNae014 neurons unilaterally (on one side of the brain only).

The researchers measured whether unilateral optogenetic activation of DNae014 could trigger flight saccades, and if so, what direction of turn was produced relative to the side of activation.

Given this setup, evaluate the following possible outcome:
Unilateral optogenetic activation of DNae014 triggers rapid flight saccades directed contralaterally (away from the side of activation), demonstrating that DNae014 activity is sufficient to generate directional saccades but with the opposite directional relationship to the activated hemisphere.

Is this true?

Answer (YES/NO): NO